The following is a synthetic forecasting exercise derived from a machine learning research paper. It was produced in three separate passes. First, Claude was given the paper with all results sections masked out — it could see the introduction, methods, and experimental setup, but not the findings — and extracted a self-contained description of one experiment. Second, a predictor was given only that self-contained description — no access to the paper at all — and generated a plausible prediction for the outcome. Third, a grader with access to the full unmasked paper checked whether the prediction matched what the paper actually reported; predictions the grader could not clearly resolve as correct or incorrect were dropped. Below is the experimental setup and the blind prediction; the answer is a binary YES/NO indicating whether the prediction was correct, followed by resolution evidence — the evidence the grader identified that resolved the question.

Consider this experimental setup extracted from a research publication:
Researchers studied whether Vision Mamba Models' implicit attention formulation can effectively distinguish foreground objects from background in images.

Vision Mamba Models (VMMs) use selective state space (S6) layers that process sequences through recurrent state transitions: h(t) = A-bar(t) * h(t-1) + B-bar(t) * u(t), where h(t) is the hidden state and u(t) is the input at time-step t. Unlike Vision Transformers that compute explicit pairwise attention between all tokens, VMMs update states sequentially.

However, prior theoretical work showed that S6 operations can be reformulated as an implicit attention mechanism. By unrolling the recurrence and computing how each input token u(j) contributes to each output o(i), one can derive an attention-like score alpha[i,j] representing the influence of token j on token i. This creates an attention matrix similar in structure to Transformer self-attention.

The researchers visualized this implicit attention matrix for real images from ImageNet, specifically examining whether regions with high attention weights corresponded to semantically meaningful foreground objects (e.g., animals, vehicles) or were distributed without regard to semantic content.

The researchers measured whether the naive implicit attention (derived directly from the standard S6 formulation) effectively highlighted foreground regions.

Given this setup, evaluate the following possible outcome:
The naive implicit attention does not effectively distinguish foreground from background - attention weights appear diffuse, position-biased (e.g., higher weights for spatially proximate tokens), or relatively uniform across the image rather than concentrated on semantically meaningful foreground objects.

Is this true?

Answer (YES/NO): YES